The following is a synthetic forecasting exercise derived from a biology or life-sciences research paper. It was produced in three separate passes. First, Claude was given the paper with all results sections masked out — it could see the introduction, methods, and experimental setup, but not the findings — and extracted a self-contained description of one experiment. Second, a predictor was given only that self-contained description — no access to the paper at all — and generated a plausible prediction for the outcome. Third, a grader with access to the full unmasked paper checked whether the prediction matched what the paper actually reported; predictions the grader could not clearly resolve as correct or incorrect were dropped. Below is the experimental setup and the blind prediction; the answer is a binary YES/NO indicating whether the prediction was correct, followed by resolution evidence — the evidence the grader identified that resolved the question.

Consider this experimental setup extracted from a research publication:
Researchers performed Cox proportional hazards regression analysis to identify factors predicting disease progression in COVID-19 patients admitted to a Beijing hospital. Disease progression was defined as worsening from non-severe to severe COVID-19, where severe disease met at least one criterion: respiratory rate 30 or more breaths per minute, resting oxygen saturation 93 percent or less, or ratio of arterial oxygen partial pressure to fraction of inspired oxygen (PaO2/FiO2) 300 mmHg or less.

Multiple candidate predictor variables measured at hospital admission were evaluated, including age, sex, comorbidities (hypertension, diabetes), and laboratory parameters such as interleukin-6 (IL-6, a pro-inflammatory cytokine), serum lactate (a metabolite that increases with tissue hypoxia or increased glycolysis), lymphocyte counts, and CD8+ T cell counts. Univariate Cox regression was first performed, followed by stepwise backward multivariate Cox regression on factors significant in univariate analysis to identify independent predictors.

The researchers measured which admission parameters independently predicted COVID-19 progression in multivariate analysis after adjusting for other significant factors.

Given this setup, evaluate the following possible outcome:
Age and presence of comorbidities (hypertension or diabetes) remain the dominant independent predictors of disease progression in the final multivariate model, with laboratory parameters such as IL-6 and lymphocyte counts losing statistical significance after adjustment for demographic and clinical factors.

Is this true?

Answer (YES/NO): NO